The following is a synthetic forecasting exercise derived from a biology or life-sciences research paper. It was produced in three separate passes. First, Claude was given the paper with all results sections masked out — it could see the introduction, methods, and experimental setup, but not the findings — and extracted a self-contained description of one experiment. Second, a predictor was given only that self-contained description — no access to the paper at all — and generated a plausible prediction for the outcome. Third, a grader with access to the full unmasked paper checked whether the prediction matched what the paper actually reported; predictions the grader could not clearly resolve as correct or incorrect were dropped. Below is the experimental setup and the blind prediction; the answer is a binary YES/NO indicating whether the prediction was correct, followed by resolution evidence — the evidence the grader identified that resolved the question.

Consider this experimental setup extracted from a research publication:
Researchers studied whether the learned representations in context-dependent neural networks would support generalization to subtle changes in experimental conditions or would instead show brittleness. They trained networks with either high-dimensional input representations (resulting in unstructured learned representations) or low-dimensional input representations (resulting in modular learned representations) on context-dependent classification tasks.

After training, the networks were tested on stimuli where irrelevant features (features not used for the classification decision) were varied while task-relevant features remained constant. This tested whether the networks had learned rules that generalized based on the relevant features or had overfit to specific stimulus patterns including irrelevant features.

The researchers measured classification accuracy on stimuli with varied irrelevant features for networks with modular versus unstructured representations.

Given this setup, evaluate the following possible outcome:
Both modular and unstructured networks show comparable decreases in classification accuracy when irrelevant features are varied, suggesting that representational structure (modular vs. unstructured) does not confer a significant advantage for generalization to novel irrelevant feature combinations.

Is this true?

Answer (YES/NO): NO